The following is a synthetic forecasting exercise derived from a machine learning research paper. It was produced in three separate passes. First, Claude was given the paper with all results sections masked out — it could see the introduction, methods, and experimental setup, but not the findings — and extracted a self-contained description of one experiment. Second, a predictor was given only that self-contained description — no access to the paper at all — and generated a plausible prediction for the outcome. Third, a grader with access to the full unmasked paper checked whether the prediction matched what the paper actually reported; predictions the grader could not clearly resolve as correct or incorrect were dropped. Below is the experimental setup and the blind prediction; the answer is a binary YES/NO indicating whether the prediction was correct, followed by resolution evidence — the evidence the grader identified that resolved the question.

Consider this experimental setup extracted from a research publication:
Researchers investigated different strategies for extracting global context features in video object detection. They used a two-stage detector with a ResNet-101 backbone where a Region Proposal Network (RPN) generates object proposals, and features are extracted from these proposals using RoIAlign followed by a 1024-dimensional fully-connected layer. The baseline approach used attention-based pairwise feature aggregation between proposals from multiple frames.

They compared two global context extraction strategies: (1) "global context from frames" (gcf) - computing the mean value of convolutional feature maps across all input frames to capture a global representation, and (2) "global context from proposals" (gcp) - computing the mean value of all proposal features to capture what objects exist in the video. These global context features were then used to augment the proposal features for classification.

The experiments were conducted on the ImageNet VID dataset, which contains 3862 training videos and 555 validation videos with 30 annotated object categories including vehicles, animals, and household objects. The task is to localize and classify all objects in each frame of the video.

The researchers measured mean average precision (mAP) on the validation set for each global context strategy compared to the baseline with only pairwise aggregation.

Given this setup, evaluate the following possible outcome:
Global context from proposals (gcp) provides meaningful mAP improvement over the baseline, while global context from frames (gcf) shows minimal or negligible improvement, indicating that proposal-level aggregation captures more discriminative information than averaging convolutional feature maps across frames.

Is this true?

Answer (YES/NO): NO